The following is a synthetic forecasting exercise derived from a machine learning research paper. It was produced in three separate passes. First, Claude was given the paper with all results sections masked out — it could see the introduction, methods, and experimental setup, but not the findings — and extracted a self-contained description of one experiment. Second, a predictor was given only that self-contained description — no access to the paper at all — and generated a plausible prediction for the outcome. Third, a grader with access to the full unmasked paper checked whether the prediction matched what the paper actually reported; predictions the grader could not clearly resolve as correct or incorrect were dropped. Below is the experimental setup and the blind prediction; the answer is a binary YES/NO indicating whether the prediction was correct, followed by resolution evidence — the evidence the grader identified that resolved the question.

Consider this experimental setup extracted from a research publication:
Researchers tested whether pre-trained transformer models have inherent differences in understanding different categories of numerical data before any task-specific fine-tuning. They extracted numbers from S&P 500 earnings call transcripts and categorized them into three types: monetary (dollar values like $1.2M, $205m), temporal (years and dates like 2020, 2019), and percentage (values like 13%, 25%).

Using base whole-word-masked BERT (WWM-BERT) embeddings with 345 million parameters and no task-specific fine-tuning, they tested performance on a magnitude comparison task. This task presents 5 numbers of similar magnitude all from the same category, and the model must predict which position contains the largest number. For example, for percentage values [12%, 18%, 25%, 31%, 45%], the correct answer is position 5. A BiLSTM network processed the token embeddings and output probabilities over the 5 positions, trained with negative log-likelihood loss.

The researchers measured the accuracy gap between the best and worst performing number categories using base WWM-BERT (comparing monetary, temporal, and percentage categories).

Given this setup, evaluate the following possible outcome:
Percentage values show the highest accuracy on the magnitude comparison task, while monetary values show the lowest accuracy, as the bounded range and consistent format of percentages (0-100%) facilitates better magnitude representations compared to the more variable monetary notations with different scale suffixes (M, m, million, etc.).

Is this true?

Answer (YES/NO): NO